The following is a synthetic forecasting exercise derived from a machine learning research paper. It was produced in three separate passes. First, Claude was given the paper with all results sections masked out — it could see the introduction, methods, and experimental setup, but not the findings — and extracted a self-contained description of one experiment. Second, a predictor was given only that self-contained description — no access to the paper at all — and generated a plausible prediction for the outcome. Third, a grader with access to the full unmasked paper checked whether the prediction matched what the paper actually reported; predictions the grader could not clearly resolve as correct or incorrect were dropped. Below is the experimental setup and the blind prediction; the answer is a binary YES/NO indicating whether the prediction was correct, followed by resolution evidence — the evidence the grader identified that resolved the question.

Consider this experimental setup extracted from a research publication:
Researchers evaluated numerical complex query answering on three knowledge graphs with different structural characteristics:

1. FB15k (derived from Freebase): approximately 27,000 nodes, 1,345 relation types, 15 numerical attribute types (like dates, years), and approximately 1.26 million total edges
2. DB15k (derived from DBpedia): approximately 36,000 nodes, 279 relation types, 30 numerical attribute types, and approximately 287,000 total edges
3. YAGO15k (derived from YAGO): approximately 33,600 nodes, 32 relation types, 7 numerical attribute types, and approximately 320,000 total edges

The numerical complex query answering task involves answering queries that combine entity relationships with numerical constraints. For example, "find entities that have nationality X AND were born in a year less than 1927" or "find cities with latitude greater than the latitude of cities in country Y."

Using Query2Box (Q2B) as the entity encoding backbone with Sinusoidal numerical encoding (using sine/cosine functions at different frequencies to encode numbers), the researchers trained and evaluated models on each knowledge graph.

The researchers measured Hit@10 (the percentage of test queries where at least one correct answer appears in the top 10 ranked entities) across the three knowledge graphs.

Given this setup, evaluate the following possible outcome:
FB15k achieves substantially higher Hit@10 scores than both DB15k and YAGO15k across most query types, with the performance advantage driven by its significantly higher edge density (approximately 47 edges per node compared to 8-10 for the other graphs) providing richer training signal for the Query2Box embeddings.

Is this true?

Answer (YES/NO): NO